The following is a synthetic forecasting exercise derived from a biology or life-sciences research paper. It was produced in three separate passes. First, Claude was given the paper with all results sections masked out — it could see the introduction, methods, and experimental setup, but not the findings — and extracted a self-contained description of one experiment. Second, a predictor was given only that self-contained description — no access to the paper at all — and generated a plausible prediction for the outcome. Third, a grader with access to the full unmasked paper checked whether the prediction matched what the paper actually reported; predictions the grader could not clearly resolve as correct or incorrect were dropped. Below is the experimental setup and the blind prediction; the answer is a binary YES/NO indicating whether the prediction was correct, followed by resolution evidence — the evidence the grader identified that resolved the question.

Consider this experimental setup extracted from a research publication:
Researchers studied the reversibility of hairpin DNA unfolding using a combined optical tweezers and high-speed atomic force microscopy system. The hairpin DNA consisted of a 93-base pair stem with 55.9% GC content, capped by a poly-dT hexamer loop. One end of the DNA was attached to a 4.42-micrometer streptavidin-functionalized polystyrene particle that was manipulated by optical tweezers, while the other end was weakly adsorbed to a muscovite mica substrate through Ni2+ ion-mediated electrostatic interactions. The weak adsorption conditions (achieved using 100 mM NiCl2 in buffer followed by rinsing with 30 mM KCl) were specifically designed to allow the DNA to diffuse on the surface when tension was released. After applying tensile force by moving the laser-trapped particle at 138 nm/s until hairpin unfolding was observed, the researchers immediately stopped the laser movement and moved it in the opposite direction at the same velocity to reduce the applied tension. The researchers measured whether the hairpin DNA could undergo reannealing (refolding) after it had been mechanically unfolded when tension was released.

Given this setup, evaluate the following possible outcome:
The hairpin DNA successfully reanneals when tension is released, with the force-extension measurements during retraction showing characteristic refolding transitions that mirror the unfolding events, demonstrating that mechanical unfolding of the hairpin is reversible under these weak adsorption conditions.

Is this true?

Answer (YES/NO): NO